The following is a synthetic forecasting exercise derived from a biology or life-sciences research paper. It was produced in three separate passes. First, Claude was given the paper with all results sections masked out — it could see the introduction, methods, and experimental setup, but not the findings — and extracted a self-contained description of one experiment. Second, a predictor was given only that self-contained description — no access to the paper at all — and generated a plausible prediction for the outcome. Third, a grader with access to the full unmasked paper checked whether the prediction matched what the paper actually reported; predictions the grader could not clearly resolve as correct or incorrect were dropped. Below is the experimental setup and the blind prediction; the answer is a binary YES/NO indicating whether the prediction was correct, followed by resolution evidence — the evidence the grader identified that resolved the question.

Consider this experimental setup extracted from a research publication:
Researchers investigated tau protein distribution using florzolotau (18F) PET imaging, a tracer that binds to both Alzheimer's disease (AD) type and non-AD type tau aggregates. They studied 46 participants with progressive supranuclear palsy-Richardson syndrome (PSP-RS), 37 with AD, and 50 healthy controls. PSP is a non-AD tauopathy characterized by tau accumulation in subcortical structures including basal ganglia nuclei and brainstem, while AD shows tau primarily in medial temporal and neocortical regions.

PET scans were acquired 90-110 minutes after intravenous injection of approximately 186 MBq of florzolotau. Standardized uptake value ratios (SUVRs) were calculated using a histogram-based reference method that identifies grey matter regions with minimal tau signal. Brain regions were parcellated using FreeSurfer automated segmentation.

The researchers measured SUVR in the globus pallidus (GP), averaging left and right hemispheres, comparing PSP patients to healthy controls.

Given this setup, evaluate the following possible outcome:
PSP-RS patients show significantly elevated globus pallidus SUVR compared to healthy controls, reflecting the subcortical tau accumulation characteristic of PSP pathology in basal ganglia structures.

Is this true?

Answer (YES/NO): YES